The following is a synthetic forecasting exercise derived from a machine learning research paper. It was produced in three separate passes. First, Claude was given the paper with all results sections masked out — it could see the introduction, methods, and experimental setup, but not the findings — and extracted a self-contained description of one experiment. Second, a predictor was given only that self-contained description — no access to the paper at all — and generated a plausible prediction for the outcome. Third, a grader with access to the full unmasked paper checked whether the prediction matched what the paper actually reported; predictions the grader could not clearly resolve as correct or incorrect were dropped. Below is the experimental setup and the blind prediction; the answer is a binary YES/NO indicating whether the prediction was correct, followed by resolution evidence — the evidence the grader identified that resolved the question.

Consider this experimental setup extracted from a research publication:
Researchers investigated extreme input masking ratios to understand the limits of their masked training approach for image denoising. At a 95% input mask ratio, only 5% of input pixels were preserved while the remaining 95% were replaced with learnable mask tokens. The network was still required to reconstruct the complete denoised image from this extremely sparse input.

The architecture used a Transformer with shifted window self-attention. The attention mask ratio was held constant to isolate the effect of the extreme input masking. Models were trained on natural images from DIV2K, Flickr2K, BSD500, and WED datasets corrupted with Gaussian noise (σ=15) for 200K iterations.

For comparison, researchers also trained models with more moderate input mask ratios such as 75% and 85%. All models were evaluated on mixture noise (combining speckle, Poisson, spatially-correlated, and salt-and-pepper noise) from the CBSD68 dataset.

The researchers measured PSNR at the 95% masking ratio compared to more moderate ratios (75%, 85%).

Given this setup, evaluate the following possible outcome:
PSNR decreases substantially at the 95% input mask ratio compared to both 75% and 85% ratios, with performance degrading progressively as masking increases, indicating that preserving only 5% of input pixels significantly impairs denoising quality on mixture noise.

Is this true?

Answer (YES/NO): NO